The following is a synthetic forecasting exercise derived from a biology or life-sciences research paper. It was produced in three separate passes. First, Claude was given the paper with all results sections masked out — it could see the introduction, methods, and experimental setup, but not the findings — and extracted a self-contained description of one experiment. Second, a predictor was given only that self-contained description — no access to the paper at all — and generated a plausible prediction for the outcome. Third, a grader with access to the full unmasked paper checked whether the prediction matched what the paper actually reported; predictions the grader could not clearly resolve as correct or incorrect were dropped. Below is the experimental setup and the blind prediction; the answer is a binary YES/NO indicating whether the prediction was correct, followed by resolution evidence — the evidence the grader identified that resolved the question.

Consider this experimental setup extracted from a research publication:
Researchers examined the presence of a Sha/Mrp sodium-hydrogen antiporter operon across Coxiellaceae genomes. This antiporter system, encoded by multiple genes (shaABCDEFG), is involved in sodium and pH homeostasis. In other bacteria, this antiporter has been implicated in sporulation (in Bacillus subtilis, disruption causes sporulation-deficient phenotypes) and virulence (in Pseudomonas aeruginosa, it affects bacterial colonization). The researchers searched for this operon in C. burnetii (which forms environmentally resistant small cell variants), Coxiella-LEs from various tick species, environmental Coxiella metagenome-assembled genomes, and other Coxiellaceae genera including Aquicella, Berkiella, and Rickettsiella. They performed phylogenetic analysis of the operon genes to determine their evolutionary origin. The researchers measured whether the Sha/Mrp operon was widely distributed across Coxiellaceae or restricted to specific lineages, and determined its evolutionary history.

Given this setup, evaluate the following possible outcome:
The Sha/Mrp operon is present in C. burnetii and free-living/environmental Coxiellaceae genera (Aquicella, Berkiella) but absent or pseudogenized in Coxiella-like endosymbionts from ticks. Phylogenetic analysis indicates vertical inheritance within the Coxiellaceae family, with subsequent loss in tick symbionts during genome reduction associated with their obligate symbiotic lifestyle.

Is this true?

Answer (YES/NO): NO